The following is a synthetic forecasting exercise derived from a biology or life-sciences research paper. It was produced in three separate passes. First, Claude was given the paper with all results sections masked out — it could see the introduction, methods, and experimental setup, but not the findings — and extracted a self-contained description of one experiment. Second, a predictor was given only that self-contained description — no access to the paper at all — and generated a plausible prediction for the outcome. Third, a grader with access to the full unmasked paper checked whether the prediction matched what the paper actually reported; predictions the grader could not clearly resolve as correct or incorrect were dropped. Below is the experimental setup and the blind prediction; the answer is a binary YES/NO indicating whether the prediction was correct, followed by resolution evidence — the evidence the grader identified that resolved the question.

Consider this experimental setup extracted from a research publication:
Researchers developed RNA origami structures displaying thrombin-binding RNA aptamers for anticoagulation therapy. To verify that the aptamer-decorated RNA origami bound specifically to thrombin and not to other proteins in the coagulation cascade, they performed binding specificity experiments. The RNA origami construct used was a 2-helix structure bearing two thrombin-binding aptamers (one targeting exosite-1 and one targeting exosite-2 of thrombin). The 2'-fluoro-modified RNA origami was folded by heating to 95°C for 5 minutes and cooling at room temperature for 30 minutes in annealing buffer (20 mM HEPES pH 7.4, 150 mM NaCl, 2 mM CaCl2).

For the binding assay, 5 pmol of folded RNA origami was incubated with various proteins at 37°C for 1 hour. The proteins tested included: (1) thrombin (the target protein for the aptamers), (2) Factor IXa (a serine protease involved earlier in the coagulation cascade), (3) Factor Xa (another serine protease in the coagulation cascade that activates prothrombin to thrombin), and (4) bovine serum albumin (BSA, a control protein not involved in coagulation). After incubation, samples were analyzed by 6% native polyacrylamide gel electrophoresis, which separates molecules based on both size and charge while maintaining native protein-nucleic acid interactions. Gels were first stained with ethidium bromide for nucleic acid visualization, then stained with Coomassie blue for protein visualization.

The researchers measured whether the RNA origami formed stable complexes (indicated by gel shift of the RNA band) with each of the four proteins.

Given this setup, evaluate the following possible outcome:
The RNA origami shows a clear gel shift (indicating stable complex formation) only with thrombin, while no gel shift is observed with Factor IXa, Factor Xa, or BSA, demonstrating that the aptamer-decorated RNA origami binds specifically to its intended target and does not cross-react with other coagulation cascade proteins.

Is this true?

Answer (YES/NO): YES